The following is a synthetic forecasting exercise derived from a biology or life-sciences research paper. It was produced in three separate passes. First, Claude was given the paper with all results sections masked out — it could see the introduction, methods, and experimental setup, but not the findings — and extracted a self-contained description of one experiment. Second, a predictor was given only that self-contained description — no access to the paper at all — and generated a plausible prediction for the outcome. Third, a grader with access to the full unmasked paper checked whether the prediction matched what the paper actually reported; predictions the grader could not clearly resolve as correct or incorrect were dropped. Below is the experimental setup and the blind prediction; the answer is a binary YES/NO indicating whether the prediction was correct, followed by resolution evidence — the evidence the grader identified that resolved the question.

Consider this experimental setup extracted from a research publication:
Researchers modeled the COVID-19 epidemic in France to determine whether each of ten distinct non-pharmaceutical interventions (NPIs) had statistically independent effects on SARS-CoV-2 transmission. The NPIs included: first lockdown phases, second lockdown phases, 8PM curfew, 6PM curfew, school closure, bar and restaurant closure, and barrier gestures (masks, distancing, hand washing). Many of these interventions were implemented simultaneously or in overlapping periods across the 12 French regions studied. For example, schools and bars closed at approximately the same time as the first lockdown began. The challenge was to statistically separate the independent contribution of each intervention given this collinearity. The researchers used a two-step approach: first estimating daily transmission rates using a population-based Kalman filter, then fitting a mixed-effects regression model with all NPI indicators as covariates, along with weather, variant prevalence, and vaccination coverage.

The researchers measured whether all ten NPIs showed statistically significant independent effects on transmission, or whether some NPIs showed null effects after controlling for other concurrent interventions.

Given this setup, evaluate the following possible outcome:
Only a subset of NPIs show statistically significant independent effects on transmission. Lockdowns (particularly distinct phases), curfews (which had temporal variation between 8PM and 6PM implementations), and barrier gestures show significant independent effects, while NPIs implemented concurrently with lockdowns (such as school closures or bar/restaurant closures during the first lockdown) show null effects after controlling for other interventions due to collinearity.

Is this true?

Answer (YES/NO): NO